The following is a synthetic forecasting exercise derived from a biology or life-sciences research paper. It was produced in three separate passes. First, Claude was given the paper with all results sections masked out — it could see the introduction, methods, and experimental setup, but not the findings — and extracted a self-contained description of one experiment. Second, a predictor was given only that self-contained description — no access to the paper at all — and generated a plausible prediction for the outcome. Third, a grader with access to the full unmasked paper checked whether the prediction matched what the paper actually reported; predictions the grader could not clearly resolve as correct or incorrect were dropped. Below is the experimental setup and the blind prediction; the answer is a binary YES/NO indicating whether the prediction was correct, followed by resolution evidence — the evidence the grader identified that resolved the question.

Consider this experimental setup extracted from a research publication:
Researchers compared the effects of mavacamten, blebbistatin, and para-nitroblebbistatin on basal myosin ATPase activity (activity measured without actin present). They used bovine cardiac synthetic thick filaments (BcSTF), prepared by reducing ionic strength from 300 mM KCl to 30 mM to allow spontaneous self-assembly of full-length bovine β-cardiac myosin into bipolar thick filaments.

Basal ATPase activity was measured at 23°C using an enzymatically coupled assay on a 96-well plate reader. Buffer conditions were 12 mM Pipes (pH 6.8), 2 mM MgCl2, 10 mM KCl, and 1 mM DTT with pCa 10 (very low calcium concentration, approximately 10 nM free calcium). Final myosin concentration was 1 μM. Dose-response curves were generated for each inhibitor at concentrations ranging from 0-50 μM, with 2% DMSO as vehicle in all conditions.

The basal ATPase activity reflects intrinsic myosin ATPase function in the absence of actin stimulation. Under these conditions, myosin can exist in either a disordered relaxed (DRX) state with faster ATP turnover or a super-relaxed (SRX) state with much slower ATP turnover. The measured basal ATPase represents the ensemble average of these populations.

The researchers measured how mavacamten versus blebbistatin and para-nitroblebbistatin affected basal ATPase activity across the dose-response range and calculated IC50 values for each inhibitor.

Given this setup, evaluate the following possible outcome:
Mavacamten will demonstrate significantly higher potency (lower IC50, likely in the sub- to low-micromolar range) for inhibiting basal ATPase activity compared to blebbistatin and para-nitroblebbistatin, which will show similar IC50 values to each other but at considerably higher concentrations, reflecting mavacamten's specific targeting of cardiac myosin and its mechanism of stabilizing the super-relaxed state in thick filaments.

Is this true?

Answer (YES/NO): NO